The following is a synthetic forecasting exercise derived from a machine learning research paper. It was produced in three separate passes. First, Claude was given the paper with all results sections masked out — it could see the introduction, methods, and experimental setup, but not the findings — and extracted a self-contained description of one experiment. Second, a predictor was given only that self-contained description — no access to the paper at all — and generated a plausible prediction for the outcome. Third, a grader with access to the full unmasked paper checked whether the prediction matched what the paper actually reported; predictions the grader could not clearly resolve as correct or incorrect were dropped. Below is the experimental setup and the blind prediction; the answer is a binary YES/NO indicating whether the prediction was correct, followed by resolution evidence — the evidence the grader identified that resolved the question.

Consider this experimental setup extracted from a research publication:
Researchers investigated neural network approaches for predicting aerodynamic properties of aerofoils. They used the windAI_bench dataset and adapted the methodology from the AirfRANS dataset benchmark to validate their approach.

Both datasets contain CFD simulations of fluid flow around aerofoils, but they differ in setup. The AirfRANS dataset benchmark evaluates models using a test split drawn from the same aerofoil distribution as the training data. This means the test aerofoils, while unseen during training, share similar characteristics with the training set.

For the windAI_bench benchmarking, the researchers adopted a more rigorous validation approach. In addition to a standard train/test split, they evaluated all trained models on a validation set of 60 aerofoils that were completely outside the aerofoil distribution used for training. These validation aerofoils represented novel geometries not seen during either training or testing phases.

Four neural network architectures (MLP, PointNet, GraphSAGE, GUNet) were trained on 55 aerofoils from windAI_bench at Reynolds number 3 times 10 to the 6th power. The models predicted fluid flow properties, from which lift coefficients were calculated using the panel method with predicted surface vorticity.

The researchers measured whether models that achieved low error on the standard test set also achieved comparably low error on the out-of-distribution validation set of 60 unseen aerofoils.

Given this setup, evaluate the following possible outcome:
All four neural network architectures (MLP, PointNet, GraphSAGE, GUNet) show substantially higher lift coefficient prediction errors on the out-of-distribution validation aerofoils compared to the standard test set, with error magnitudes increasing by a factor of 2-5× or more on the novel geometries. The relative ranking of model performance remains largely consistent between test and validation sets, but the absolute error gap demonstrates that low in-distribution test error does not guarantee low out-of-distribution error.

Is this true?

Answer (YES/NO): NO